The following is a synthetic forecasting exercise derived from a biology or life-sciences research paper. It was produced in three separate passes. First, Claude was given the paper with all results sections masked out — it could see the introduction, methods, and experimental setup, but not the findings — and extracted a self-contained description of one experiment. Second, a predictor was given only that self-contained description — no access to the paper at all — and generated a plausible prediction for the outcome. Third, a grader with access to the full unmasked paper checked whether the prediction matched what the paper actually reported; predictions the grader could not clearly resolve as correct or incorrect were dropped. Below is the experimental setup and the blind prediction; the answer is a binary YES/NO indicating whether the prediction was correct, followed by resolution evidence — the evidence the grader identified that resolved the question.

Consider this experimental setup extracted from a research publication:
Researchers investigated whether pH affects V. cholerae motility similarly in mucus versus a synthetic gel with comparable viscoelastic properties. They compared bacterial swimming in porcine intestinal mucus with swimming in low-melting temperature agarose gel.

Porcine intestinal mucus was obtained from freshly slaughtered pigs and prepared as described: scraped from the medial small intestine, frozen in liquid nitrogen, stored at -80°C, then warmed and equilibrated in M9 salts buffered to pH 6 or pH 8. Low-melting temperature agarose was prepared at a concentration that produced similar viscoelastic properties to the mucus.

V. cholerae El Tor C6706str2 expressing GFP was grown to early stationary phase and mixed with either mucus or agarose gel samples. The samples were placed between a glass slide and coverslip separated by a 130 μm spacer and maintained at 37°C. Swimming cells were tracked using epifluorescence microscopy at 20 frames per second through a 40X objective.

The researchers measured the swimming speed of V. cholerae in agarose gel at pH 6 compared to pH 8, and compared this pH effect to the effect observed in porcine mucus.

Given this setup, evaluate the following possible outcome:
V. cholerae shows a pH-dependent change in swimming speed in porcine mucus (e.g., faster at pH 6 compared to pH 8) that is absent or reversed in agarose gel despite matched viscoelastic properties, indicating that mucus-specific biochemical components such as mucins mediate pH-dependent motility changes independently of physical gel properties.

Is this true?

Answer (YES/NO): NO